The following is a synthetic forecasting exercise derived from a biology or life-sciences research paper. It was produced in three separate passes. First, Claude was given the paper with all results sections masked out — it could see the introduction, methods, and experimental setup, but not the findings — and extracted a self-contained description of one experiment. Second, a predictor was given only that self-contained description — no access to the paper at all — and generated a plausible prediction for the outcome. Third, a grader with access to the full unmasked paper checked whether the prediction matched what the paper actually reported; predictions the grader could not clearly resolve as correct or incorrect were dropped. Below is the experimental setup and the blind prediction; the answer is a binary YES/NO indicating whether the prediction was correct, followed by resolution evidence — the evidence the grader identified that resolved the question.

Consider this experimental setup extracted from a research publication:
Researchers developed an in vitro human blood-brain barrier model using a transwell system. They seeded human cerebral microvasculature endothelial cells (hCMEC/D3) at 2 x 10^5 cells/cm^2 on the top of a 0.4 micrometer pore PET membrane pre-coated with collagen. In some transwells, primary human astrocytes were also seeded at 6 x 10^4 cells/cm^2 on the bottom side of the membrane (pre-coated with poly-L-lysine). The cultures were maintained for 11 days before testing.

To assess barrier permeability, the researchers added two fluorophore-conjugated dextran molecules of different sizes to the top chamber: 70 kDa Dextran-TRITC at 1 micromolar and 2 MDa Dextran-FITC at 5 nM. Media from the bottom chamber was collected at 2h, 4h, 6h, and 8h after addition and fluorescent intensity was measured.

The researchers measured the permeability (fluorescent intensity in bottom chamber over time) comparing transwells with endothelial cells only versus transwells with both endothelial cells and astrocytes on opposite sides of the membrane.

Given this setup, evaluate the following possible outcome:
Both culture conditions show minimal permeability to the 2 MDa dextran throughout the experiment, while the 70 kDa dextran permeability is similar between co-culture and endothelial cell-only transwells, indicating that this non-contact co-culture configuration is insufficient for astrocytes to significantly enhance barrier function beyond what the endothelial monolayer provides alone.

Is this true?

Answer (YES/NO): YES